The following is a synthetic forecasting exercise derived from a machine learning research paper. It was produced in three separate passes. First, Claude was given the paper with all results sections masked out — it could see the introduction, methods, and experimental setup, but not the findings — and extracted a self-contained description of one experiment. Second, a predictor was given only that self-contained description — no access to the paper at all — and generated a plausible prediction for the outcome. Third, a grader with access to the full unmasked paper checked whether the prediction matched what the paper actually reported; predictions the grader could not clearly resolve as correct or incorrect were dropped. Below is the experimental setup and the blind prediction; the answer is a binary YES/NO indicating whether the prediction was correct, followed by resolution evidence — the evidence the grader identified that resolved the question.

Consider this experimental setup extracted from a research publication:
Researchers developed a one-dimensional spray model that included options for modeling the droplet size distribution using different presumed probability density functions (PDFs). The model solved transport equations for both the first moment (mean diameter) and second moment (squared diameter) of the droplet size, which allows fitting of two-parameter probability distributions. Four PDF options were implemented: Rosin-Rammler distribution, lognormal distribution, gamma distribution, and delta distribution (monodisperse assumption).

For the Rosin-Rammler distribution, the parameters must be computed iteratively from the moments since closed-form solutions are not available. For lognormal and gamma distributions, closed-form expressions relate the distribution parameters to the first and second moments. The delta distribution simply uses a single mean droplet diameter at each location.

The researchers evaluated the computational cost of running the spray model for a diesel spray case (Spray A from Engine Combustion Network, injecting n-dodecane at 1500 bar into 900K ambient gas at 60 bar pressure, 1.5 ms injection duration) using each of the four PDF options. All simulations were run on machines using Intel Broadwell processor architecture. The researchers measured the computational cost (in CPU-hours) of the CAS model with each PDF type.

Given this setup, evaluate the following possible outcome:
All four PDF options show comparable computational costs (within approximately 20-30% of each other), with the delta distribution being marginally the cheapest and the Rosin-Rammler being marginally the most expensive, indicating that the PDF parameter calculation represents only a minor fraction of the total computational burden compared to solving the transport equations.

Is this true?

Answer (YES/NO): NO